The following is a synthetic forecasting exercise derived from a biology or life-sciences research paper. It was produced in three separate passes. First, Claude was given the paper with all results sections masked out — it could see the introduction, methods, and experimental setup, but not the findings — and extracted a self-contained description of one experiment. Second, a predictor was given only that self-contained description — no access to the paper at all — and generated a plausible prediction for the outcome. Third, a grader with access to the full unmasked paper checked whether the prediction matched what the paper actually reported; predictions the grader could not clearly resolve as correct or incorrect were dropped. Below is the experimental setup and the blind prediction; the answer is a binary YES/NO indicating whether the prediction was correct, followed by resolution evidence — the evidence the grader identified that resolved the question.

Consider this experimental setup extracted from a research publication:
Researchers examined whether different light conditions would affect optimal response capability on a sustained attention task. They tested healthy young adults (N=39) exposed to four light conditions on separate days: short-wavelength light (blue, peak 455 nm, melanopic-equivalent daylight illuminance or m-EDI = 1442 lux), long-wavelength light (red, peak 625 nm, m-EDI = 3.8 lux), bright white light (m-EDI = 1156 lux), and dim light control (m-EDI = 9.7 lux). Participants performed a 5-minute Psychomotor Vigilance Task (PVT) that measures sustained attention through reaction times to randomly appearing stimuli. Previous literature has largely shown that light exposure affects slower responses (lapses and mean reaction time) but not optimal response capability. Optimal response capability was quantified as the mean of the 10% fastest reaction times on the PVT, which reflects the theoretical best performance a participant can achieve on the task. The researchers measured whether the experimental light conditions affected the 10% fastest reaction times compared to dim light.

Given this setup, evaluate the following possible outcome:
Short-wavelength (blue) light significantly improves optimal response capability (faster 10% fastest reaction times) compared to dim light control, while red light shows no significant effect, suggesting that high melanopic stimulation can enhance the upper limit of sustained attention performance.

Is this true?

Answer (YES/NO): NO